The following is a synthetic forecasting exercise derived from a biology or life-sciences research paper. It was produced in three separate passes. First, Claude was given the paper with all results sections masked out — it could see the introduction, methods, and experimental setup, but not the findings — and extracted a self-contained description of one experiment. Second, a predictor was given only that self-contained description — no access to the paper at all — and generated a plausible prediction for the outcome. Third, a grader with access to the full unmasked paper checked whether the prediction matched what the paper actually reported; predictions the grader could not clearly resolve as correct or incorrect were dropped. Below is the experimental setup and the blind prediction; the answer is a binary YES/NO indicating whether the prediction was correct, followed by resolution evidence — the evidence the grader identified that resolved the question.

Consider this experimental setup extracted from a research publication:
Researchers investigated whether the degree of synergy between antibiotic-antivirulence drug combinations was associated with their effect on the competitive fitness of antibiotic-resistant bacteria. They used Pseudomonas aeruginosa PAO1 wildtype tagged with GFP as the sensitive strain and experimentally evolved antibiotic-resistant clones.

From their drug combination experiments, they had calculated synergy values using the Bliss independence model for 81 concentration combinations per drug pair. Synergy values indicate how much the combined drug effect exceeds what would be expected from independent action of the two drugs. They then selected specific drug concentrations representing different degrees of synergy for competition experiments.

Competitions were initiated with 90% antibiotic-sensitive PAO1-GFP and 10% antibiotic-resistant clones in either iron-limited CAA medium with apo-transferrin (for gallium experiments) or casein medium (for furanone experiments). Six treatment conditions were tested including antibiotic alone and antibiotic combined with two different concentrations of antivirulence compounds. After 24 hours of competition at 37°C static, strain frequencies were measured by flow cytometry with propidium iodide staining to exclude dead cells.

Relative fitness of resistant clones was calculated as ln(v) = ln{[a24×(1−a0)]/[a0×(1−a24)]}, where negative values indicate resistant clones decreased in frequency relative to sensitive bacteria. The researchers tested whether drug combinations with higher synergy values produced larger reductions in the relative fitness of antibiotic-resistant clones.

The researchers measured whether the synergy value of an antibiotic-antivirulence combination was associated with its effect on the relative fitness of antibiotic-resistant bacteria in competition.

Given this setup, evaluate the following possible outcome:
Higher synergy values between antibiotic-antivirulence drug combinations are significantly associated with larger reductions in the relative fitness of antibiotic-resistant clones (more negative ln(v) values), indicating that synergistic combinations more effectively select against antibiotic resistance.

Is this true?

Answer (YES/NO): NO